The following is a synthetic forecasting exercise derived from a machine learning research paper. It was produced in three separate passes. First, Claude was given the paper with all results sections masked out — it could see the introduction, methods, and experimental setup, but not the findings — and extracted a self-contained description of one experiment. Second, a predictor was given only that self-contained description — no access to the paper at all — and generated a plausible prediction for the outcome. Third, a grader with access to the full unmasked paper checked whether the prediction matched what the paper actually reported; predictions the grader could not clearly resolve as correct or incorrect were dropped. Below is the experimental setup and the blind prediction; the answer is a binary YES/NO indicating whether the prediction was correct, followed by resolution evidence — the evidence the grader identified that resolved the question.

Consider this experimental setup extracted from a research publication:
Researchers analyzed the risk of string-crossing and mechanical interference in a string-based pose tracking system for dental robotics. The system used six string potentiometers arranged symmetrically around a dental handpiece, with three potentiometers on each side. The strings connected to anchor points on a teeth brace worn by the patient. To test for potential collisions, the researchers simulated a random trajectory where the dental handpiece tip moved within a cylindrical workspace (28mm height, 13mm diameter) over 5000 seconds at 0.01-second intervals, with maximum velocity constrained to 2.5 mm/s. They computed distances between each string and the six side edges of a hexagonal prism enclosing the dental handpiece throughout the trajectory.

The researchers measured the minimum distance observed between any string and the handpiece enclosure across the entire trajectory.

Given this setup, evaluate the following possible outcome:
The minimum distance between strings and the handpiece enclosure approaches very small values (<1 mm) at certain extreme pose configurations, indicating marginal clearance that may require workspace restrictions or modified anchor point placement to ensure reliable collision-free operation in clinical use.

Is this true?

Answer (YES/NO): NO